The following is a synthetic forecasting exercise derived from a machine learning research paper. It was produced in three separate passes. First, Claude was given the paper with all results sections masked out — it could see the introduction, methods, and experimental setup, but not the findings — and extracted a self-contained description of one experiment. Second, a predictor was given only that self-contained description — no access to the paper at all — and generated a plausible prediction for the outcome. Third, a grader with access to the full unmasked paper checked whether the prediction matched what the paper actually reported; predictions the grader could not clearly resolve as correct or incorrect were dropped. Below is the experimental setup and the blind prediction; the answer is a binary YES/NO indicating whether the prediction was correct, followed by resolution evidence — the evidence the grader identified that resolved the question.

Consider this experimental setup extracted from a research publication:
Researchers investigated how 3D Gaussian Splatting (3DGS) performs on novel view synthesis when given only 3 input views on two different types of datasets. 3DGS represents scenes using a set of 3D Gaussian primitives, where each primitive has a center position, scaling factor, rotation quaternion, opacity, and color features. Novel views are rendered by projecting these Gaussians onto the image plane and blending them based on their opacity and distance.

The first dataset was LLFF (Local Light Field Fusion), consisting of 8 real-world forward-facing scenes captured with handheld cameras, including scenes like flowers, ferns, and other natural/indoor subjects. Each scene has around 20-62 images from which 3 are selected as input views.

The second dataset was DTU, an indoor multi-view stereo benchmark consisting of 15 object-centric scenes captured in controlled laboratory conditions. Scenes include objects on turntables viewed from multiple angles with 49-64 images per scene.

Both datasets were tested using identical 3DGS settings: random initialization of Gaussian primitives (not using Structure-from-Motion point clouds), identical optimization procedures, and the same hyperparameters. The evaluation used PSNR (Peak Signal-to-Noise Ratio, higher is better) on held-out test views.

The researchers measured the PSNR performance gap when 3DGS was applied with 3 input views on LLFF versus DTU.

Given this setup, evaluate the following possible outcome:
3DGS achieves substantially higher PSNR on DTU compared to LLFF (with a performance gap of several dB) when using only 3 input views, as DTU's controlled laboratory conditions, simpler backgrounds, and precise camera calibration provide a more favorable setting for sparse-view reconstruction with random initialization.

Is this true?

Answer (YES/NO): NO